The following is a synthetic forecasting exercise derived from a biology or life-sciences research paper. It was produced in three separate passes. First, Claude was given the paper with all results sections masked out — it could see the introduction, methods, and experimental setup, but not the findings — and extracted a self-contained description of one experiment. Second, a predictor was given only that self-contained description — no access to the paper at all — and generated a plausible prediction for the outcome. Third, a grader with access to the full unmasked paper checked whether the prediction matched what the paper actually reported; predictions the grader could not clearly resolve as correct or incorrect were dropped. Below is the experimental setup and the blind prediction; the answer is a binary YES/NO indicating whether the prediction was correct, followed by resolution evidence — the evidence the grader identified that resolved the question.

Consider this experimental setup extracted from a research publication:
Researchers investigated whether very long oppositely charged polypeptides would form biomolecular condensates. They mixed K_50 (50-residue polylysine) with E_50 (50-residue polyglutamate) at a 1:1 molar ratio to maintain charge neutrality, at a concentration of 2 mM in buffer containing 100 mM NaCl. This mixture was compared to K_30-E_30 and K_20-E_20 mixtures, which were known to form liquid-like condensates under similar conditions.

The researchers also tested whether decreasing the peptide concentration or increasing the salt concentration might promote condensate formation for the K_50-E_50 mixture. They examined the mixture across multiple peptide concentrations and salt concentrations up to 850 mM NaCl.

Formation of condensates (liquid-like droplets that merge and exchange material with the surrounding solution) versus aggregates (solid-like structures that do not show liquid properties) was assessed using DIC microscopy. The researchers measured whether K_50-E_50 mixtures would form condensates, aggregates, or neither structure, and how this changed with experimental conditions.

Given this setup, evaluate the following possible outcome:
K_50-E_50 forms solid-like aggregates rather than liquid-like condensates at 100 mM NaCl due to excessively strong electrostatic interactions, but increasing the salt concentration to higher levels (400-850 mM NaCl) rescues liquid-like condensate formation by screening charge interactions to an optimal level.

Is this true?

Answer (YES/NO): NO